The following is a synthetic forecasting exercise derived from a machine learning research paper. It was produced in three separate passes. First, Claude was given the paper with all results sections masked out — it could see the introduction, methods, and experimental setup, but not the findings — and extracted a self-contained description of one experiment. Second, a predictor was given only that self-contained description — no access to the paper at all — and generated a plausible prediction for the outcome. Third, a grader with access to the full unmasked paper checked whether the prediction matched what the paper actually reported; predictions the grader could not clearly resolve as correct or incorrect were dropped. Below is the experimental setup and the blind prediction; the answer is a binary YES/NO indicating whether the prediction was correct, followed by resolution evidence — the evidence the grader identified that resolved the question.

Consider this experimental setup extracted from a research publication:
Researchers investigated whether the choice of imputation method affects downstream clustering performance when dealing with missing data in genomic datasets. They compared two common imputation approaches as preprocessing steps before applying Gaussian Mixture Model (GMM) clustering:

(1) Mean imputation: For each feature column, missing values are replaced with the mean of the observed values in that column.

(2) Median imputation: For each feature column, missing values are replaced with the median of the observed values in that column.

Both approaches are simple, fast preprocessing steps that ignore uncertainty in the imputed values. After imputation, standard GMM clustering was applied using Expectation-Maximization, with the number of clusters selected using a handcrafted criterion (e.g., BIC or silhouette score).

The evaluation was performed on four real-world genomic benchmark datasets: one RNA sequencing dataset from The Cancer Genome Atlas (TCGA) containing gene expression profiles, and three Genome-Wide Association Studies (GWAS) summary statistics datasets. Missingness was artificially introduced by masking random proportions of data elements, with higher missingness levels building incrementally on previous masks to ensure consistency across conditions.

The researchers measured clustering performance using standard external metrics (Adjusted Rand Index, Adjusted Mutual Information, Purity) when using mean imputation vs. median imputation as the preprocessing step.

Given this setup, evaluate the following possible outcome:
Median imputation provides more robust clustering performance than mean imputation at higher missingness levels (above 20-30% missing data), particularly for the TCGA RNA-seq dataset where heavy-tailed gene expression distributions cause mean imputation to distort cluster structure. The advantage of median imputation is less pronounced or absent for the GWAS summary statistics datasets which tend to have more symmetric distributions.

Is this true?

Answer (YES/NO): NO